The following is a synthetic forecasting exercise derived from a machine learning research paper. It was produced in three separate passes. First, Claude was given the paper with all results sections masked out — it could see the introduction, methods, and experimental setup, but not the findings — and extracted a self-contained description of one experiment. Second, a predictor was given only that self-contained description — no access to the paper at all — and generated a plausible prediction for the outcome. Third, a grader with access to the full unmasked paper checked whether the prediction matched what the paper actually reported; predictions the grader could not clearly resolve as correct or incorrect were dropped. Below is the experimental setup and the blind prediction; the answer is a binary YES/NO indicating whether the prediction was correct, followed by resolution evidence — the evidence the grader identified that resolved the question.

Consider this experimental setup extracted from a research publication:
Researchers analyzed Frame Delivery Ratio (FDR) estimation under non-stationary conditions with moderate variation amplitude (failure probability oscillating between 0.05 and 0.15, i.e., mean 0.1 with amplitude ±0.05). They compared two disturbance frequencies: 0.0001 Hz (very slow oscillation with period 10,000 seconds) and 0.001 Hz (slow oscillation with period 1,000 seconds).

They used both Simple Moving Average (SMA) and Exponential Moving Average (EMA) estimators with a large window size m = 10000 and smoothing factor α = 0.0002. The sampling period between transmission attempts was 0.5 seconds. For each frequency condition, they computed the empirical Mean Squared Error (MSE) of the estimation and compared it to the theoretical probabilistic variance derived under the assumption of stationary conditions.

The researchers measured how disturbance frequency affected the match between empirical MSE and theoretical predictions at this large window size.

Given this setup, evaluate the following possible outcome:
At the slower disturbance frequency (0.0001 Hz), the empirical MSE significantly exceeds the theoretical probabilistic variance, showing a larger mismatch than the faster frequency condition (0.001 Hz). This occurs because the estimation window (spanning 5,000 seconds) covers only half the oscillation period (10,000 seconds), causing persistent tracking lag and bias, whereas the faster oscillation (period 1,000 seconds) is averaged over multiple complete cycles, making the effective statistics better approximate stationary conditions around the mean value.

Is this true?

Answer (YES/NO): YES